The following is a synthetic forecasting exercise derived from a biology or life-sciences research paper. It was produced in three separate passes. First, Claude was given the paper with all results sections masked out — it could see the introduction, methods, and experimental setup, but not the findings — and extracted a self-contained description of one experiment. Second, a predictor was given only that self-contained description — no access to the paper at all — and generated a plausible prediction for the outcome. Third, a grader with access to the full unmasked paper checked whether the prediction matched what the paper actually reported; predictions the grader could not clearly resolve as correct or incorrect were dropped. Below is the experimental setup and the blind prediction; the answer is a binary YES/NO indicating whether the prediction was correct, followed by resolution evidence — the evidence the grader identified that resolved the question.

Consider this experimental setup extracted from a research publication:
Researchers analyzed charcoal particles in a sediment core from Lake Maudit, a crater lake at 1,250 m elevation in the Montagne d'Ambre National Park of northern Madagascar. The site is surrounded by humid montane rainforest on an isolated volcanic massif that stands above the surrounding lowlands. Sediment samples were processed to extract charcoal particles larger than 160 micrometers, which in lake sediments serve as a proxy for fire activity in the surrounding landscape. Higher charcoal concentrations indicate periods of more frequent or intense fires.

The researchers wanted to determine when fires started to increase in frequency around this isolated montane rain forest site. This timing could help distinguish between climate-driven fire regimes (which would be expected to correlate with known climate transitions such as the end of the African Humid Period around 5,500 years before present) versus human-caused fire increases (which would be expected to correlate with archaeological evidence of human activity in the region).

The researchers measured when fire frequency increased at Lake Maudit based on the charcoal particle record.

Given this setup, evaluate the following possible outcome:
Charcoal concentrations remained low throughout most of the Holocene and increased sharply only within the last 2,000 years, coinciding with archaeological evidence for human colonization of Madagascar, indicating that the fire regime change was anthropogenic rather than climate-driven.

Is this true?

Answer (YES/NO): YES